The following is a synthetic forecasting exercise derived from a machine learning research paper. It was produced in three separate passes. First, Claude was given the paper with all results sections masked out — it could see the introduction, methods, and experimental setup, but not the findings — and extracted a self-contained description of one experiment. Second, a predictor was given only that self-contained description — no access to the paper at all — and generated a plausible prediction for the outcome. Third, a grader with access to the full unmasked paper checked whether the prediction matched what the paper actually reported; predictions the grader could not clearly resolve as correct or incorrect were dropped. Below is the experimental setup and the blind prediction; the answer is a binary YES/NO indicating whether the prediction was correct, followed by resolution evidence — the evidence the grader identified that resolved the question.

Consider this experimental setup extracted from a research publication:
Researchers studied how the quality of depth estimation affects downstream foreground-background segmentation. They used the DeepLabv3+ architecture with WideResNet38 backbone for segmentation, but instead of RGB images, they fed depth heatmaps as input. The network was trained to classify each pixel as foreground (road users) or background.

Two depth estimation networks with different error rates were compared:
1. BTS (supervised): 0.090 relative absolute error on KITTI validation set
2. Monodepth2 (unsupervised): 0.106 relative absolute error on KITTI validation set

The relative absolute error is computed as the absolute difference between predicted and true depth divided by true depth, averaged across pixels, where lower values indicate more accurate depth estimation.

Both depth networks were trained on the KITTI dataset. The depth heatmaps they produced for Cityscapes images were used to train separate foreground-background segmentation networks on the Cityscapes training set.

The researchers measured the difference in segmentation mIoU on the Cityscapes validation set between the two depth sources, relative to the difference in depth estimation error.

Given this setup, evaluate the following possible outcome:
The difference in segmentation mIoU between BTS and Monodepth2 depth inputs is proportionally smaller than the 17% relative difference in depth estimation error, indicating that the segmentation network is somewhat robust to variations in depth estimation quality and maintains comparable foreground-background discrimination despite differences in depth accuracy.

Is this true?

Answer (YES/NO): YES